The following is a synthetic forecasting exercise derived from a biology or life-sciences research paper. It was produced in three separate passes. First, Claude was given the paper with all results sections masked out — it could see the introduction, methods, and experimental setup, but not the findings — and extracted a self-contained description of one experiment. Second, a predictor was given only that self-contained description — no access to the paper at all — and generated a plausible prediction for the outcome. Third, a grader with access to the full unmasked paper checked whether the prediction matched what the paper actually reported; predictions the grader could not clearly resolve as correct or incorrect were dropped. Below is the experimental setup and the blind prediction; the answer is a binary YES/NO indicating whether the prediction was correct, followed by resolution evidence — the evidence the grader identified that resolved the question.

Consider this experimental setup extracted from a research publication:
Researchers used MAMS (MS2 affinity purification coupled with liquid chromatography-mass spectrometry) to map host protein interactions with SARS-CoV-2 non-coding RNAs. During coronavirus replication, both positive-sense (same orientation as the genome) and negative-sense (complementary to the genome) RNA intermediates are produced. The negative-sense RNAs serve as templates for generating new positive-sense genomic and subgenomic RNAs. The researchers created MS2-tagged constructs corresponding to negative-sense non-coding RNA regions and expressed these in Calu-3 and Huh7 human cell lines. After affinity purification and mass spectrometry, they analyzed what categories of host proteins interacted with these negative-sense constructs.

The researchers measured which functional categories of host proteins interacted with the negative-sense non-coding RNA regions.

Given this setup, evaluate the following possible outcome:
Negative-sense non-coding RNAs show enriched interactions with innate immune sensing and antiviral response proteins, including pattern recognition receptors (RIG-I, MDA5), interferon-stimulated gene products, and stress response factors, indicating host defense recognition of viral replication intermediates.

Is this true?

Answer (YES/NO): NO